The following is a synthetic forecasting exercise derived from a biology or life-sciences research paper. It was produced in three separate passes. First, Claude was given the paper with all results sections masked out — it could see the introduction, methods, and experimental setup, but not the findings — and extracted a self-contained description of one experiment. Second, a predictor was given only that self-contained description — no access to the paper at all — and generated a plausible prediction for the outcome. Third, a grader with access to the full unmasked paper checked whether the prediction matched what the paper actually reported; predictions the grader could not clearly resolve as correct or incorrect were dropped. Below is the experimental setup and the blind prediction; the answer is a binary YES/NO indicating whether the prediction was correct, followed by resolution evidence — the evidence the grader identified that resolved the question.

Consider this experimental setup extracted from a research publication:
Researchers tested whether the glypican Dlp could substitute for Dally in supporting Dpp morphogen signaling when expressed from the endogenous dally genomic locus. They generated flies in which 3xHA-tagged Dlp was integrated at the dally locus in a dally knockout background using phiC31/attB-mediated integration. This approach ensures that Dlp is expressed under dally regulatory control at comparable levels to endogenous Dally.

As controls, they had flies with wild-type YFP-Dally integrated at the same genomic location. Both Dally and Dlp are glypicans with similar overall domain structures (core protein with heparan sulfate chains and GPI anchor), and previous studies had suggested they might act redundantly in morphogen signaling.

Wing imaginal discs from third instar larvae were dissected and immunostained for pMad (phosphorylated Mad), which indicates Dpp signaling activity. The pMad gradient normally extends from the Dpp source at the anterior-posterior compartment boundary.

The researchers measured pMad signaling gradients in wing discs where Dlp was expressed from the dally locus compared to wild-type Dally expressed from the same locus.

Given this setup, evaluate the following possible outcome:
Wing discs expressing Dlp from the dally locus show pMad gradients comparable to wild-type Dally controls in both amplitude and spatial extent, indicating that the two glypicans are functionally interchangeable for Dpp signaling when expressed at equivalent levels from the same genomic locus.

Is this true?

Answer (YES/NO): NO